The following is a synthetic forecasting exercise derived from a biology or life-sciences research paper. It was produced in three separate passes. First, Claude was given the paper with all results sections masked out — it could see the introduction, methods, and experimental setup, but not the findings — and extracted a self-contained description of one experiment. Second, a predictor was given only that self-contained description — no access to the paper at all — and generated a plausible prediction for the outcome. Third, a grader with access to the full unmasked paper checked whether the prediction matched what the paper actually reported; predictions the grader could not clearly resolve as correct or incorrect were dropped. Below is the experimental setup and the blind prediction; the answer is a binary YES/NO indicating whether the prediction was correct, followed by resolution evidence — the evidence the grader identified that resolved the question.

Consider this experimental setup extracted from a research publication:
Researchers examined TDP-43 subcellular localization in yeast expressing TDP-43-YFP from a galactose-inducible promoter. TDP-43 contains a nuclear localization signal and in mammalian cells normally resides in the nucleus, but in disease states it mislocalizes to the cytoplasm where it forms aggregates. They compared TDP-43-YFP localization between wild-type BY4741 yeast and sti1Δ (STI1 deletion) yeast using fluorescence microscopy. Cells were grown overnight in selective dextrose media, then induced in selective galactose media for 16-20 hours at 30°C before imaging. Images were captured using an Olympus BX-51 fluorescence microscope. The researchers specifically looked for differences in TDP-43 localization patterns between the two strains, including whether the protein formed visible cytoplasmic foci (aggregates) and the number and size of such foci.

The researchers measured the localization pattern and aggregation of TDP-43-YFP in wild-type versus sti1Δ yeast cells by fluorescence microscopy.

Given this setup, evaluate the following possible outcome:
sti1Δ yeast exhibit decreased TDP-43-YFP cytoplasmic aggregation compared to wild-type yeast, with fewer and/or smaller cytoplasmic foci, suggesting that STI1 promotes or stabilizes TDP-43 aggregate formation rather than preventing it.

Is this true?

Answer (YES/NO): NO